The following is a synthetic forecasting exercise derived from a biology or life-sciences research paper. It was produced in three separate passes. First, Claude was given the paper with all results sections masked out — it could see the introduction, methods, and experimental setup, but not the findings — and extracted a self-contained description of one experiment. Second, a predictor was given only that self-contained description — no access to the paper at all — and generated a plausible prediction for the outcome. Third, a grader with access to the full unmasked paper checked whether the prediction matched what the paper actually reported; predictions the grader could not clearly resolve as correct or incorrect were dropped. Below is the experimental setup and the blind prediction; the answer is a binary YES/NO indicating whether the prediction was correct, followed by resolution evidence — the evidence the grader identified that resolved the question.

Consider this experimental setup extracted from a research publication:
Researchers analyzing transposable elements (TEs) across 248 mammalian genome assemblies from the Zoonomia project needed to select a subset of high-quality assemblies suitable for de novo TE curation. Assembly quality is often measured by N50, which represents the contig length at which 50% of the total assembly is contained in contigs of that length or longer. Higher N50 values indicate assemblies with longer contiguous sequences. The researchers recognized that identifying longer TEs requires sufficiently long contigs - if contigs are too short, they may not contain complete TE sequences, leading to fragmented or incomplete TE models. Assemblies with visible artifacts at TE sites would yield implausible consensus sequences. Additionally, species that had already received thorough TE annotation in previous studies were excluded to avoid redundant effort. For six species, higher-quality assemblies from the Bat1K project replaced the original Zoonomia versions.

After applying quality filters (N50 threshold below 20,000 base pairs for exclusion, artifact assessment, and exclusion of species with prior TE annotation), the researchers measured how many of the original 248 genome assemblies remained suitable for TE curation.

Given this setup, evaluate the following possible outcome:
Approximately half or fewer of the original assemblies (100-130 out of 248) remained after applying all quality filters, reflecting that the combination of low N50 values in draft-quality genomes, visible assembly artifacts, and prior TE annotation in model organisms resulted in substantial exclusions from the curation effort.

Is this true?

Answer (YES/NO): NO